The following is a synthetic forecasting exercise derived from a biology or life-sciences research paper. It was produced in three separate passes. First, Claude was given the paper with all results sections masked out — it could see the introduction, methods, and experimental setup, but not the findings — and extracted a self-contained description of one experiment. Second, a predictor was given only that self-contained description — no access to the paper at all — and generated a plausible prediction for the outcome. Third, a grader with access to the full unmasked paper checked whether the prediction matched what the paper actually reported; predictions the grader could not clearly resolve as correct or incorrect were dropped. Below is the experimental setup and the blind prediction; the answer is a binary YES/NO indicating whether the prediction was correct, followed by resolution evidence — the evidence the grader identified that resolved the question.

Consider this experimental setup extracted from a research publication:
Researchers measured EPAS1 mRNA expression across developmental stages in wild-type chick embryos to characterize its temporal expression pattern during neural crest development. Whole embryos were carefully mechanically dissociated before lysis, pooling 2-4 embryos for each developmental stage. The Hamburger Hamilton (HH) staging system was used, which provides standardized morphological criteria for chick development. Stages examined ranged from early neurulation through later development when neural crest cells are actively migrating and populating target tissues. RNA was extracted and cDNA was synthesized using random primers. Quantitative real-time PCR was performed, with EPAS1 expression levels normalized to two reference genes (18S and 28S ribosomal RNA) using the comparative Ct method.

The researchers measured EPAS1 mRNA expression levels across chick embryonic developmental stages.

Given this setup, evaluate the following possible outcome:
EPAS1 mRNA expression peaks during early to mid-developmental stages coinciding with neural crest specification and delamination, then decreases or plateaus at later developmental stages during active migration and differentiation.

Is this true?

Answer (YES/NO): NO